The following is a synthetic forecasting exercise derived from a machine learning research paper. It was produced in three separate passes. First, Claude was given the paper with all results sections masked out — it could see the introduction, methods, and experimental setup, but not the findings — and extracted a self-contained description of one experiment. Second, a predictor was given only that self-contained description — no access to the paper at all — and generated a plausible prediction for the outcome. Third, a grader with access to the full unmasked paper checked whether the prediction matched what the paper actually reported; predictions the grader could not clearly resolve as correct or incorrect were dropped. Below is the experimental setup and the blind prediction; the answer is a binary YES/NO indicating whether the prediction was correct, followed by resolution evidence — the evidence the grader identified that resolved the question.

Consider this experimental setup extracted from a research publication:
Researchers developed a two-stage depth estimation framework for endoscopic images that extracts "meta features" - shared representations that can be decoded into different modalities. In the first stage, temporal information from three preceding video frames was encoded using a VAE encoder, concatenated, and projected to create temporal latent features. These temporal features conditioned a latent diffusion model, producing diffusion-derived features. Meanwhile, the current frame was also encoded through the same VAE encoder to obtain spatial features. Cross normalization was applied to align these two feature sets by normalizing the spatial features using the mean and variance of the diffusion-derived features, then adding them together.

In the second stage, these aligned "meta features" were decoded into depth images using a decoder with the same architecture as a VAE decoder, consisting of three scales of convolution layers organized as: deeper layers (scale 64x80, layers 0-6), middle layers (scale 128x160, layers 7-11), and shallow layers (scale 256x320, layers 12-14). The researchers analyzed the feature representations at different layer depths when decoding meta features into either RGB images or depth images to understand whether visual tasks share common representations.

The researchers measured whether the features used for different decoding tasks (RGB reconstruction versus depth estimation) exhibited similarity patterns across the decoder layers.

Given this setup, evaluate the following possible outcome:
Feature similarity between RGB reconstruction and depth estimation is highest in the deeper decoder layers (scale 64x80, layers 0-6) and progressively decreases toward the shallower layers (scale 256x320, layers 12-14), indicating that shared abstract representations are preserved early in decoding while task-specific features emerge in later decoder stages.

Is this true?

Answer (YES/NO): NO